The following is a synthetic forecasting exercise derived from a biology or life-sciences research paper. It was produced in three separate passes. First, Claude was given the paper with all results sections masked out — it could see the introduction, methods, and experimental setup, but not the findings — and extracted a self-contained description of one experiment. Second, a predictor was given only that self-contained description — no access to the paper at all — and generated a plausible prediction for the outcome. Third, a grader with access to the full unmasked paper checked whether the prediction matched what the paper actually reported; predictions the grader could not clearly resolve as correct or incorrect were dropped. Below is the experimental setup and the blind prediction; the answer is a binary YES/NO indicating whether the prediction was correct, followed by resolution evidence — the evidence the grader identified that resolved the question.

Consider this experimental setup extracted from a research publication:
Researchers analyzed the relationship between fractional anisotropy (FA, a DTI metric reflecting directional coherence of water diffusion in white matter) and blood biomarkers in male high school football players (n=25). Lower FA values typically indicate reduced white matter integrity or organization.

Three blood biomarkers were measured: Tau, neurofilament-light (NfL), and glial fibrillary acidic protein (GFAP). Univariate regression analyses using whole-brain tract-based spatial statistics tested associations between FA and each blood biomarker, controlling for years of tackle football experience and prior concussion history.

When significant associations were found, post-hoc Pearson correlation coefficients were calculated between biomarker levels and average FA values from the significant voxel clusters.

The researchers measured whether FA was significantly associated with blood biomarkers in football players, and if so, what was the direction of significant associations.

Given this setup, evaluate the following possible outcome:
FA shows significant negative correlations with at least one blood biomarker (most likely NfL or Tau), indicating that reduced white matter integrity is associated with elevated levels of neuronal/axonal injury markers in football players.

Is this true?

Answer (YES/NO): NO